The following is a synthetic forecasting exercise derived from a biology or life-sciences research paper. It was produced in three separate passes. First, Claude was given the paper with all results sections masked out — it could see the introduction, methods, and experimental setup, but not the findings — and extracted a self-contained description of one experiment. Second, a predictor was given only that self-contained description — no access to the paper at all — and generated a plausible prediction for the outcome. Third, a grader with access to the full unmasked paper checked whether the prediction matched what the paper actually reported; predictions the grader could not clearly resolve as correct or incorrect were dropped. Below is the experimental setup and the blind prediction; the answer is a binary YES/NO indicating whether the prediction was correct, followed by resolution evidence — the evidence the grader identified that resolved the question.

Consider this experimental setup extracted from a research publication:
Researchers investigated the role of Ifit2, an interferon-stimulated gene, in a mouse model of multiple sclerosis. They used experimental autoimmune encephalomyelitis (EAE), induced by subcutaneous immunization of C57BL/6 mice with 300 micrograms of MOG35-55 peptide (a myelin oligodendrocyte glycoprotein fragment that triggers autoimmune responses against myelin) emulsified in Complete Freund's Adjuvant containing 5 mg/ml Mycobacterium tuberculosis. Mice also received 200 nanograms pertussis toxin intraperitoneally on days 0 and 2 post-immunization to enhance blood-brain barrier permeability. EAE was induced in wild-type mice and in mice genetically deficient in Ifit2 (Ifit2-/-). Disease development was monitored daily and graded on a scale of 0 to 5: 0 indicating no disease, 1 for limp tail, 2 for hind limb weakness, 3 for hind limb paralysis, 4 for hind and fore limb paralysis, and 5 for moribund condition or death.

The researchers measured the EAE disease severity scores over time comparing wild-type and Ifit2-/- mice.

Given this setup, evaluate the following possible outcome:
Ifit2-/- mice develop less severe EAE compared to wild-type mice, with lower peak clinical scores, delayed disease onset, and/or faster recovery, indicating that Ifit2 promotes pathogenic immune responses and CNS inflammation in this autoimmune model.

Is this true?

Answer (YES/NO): NO